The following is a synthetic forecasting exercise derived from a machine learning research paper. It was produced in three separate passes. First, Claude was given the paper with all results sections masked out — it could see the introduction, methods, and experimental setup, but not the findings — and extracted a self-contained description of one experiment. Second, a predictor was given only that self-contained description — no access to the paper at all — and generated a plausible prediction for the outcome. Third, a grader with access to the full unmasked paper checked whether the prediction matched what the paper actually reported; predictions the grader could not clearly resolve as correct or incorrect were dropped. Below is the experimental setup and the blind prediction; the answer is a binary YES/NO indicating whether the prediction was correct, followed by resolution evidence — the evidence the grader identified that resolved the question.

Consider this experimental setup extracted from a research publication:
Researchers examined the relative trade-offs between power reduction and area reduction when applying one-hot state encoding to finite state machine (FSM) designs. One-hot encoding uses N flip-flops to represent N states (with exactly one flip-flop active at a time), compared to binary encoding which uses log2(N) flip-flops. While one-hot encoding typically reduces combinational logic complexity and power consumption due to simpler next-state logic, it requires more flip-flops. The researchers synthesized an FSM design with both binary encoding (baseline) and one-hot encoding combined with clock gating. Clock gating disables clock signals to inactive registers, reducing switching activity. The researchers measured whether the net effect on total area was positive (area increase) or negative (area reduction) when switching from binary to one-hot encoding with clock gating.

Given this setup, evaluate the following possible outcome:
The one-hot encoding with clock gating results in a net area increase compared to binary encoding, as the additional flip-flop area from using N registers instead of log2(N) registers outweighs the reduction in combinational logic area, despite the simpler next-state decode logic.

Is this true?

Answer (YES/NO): NO